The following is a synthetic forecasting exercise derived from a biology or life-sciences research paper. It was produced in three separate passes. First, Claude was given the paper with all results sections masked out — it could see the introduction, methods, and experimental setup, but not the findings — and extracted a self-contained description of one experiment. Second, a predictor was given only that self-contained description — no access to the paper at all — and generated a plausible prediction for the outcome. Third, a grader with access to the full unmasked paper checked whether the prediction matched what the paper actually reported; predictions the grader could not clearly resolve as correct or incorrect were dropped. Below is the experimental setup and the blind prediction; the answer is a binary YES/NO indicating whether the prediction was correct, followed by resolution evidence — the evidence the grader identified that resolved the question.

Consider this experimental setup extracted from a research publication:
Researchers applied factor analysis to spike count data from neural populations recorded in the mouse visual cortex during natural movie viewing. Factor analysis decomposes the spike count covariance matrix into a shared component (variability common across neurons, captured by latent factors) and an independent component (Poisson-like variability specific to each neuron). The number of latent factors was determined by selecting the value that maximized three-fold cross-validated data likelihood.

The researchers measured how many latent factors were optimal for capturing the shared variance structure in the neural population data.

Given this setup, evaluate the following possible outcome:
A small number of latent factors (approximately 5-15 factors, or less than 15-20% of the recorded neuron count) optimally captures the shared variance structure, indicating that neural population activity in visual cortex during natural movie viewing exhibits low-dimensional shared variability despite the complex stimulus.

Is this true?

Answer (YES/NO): NO